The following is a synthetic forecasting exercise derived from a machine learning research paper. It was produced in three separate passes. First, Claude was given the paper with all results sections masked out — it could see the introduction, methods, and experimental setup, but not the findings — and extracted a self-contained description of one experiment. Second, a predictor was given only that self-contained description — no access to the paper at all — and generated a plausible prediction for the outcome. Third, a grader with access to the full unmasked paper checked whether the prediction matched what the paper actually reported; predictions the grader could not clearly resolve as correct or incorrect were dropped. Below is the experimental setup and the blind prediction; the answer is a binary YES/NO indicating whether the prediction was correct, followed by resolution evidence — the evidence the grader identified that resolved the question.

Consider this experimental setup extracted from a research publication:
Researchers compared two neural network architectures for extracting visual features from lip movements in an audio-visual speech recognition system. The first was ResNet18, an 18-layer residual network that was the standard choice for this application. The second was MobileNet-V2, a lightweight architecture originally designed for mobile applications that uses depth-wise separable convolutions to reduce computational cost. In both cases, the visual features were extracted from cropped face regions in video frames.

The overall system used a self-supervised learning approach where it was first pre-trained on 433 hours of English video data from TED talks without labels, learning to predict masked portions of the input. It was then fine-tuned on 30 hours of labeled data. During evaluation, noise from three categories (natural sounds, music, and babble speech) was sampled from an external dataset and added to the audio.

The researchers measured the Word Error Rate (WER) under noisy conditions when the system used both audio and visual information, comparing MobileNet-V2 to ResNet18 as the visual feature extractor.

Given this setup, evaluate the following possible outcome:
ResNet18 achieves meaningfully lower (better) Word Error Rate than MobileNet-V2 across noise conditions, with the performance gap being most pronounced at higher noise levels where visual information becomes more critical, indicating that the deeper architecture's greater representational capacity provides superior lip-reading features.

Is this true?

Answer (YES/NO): NO